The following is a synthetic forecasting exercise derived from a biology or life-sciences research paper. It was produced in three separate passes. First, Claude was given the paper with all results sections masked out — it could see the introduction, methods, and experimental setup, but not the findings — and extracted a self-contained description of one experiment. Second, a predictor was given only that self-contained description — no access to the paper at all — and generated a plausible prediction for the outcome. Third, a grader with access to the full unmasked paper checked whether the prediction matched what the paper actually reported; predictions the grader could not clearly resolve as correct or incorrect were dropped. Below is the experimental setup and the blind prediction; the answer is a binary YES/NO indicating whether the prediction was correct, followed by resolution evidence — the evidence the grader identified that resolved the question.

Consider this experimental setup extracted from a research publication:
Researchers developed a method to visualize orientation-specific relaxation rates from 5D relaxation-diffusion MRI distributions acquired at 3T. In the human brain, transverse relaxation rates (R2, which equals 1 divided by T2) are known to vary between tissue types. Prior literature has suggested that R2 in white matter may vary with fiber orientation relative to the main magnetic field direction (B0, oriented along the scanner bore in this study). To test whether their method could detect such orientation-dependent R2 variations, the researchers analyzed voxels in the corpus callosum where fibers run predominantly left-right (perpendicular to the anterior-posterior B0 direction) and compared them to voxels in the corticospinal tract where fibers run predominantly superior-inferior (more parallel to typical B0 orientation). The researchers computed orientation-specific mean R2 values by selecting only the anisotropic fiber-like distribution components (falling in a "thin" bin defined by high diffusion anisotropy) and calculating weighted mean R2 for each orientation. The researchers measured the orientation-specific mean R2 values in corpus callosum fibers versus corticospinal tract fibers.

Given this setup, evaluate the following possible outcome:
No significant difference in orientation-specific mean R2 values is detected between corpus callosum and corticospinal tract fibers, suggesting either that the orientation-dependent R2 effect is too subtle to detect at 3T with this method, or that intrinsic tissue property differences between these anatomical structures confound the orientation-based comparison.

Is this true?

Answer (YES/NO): NO